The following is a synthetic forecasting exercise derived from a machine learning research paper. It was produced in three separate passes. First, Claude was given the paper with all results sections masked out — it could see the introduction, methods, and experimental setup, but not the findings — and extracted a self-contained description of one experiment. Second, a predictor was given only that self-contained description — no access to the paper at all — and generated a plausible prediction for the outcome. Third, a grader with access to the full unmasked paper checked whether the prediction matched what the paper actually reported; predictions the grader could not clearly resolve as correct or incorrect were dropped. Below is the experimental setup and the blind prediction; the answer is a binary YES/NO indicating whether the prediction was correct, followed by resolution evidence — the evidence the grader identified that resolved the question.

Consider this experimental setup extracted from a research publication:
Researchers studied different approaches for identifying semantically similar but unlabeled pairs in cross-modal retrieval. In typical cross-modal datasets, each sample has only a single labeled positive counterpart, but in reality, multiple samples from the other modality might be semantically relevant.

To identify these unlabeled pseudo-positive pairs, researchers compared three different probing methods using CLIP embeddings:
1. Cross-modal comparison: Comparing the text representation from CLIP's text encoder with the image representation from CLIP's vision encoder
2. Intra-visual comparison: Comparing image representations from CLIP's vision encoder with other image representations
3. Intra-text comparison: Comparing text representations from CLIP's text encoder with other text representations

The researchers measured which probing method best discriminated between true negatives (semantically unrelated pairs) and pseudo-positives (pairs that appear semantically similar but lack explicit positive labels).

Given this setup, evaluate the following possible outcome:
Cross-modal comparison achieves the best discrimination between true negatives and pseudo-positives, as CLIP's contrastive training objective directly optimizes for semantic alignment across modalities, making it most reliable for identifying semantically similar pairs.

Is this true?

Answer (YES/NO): NO